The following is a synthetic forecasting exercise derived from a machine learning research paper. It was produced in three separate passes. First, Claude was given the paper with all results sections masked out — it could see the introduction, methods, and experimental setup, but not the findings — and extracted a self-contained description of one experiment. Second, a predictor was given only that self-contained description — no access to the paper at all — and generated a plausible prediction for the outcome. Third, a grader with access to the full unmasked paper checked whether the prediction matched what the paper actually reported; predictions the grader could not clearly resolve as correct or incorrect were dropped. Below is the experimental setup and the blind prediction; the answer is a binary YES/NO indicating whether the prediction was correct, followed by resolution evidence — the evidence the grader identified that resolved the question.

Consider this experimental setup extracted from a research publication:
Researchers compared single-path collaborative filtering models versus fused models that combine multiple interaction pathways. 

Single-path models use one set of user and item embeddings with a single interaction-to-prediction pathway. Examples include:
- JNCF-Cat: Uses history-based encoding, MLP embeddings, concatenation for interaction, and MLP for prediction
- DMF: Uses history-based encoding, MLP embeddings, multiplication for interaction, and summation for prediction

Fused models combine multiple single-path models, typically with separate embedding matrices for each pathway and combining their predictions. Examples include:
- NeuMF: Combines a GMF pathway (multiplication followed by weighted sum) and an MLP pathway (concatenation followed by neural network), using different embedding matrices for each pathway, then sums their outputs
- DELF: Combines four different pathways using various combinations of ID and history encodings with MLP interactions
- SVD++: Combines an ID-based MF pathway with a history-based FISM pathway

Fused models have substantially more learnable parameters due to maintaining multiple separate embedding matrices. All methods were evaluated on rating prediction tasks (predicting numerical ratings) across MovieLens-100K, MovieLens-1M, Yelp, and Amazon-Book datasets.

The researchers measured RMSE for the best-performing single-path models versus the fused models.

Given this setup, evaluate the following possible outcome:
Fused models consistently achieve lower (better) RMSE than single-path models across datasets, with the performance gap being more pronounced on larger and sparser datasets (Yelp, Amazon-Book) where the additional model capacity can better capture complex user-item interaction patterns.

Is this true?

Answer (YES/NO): NO